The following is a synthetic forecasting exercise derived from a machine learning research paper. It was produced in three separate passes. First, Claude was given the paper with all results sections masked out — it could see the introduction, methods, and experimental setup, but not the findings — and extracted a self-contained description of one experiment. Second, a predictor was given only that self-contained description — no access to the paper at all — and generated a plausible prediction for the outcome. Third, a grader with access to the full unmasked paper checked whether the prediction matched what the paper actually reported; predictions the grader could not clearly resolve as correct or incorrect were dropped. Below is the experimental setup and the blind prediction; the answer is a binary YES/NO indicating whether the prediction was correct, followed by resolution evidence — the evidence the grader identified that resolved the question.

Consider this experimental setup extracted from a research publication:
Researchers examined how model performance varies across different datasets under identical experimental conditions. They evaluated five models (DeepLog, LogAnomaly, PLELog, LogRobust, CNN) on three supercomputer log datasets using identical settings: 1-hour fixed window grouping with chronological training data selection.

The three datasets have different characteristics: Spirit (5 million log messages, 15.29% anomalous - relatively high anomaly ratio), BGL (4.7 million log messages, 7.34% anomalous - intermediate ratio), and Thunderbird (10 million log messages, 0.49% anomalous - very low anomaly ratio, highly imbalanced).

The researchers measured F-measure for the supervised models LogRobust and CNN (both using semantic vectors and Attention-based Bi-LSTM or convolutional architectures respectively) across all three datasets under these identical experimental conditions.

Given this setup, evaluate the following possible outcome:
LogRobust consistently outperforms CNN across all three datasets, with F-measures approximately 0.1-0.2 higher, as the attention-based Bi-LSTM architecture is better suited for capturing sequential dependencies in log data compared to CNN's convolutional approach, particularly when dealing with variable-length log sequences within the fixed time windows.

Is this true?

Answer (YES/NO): NO